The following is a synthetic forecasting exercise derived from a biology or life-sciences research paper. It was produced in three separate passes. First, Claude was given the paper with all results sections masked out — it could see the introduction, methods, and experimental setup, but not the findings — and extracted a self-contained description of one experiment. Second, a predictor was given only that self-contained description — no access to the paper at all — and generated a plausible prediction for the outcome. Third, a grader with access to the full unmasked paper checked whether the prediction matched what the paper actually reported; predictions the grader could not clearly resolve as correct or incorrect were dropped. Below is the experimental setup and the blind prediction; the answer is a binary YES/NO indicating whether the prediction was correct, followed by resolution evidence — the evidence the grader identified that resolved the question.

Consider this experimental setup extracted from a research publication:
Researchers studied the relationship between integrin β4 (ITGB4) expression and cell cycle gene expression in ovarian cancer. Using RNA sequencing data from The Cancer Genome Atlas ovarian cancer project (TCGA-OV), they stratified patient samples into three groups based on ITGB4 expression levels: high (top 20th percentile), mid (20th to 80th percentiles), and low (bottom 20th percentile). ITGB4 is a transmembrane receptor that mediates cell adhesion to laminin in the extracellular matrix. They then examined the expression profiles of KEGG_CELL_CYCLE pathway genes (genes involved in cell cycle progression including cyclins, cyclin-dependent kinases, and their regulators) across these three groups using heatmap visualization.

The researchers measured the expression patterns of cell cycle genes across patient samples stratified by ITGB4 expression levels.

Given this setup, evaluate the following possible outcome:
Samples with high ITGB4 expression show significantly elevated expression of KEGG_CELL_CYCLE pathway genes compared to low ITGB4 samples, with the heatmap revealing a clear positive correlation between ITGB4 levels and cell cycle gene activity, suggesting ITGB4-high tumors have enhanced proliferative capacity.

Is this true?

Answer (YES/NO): NO